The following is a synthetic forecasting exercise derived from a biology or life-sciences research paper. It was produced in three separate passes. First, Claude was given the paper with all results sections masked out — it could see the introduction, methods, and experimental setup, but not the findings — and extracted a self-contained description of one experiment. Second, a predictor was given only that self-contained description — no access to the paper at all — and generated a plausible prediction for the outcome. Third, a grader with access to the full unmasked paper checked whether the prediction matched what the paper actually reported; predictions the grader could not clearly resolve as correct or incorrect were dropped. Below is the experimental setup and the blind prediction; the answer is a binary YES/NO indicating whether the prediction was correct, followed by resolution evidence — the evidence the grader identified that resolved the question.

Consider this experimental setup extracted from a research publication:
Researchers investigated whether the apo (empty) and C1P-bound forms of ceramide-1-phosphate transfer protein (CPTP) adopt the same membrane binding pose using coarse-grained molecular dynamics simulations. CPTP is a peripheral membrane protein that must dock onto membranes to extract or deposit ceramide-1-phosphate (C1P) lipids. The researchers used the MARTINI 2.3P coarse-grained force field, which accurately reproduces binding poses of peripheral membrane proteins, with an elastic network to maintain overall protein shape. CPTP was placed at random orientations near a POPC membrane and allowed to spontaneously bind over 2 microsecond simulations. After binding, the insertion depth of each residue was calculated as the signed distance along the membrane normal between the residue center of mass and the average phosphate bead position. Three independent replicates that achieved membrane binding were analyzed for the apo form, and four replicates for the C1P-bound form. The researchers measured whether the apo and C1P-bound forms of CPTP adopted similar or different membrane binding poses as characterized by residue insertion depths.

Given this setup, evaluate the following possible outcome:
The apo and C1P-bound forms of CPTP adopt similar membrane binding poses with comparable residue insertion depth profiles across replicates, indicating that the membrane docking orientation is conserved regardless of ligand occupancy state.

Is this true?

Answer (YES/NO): NO